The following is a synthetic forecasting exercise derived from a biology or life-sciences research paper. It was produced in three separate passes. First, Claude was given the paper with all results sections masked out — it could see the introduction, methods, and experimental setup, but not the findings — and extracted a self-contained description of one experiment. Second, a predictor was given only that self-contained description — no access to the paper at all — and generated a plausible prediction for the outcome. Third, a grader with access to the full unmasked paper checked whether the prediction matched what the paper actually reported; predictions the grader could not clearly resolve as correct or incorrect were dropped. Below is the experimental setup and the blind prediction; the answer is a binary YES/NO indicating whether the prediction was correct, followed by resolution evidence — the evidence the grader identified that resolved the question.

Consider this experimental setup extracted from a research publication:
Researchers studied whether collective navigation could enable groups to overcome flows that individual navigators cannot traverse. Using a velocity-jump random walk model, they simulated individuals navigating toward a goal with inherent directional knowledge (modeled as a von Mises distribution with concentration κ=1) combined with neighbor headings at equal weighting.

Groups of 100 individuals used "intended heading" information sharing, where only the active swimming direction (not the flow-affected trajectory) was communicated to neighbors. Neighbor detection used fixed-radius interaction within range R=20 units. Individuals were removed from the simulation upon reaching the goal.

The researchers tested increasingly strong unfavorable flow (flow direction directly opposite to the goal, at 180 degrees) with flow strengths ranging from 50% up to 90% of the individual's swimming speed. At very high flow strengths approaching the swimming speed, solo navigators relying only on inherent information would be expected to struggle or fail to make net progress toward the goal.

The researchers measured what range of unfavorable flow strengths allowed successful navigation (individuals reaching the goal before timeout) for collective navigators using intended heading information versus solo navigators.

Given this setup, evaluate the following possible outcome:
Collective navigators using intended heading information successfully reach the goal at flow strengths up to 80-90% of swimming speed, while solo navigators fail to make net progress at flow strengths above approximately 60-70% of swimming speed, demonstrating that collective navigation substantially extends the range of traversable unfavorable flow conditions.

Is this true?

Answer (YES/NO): NO